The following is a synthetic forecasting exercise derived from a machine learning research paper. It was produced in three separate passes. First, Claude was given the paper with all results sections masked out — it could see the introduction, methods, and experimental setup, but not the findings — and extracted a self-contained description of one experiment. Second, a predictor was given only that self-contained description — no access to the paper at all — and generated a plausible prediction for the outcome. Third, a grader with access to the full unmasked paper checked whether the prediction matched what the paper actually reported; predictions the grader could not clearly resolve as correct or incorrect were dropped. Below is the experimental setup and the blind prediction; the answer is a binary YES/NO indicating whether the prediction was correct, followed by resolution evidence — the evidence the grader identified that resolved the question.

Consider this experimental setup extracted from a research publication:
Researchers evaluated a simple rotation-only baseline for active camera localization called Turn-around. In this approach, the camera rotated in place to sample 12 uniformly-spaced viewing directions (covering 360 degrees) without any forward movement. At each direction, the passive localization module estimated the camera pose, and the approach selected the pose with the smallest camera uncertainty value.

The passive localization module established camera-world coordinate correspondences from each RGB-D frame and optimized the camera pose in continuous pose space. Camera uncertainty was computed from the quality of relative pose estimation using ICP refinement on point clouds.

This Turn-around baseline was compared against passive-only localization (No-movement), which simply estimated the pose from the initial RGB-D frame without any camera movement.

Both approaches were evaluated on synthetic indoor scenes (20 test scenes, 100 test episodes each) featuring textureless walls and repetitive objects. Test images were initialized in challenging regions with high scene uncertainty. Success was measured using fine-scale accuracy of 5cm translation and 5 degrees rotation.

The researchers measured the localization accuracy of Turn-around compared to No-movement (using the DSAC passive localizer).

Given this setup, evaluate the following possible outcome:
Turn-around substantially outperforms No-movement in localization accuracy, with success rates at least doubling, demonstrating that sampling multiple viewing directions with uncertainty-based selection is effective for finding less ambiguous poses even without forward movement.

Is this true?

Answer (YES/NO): NO